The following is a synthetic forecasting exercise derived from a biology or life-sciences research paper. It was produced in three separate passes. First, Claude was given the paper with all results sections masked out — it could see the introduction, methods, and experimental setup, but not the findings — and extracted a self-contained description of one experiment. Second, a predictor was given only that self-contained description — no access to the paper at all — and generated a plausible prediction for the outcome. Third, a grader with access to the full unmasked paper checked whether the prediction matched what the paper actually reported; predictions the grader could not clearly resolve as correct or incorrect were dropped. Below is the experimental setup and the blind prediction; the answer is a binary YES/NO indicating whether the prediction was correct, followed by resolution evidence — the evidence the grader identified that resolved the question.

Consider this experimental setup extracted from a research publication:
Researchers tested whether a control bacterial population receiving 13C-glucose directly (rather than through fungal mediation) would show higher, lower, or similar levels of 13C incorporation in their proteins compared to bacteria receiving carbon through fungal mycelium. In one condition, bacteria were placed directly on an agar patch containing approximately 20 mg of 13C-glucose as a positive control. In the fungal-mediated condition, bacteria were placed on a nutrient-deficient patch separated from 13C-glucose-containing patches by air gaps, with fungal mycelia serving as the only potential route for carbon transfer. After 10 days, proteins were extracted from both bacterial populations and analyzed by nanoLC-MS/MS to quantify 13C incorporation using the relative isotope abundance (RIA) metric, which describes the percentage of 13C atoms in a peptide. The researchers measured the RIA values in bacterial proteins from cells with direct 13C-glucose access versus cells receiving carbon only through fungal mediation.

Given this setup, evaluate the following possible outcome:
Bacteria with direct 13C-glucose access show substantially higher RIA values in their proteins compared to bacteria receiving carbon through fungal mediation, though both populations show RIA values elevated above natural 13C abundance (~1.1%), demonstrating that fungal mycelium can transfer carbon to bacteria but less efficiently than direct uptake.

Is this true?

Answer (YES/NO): YES